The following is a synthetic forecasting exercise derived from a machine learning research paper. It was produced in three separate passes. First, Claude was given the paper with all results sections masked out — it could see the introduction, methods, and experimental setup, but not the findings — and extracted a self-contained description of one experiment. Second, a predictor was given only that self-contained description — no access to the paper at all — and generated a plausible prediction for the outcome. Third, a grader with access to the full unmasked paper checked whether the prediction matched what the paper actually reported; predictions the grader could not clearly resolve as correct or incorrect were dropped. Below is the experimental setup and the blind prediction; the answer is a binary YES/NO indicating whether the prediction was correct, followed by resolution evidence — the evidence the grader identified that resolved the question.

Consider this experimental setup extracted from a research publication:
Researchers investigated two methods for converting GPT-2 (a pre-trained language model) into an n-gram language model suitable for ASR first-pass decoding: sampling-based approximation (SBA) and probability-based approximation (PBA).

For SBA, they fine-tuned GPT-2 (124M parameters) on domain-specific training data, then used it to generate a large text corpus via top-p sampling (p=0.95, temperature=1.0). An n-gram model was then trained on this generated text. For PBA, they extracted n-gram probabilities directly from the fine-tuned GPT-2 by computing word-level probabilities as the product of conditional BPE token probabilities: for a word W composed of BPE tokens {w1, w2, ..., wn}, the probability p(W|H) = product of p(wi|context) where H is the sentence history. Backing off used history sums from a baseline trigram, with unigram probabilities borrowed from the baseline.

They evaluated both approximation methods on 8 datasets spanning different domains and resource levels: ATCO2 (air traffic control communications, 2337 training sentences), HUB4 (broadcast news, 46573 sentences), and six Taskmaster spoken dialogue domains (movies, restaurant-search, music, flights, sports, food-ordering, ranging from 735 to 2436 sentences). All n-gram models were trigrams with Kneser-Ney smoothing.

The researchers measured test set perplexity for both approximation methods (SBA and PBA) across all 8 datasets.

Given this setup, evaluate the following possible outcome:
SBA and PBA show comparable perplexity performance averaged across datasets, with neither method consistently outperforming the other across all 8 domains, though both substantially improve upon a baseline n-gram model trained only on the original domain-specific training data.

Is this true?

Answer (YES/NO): NO